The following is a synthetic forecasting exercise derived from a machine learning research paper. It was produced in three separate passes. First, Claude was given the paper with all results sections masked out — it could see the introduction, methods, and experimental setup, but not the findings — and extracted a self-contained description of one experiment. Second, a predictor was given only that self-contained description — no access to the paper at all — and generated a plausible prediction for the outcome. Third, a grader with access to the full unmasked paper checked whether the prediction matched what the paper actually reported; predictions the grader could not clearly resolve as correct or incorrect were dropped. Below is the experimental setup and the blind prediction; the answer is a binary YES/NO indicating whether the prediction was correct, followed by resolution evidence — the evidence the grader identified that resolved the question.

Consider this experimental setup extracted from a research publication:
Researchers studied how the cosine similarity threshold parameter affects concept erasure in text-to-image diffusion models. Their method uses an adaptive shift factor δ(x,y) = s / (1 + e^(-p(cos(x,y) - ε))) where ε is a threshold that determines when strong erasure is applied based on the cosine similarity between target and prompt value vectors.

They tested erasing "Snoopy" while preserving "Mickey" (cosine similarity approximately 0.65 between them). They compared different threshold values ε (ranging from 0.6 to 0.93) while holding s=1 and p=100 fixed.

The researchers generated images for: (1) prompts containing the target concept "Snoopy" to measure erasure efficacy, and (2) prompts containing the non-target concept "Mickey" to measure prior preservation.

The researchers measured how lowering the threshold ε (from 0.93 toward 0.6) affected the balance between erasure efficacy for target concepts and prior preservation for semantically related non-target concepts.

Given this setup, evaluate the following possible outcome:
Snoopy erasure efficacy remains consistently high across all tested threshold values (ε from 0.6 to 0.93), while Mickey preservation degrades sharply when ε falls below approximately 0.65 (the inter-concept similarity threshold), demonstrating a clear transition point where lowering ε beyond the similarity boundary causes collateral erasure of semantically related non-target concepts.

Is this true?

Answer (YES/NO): NO